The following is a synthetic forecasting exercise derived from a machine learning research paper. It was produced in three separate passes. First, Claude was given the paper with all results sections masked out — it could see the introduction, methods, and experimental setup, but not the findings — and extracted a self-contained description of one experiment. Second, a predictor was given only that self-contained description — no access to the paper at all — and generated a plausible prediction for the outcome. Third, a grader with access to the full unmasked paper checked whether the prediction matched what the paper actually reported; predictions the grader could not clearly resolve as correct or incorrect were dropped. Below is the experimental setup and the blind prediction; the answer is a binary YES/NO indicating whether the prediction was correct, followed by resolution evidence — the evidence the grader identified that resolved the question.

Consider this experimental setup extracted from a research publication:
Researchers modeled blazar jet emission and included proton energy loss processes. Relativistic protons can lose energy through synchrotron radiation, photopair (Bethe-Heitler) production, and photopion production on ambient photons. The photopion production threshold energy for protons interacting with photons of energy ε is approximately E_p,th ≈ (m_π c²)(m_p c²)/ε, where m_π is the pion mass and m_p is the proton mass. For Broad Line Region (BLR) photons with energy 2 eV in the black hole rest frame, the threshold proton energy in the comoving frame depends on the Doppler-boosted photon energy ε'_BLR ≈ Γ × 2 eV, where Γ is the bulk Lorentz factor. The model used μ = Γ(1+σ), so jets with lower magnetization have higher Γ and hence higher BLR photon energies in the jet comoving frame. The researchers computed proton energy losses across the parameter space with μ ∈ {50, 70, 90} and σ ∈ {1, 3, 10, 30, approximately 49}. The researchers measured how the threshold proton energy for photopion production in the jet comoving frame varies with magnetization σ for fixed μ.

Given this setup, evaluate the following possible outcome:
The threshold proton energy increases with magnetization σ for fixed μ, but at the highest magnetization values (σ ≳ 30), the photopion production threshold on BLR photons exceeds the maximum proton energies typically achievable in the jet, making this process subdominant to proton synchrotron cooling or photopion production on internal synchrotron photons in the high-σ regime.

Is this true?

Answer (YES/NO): NO